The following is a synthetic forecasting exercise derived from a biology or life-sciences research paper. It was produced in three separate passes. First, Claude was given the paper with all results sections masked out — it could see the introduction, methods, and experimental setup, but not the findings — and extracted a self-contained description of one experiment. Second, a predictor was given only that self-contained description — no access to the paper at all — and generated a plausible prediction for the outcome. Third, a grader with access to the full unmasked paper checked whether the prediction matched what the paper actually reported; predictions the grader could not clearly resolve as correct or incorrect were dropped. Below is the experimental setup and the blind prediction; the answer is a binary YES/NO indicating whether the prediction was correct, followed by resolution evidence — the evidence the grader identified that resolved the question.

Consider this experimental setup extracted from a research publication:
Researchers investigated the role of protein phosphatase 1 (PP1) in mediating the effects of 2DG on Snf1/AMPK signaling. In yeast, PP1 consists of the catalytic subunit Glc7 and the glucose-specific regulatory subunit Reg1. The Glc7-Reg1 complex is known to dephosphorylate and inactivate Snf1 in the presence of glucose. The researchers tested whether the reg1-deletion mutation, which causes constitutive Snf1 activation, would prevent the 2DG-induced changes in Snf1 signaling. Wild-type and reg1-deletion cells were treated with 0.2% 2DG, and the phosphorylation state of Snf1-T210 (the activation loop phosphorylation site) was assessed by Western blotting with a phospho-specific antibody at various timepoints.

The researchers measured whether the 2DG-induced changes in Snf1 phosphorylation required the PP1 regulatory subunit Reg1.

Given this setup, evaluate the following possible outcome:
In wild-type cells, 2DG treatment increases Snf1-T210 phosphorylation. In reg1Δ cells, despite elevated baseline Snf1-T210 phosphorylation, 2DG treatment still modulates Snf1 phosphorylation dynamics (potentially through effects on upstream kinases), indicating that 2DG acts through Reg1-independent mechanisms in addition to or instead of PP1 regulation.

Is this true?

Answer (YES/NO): NO